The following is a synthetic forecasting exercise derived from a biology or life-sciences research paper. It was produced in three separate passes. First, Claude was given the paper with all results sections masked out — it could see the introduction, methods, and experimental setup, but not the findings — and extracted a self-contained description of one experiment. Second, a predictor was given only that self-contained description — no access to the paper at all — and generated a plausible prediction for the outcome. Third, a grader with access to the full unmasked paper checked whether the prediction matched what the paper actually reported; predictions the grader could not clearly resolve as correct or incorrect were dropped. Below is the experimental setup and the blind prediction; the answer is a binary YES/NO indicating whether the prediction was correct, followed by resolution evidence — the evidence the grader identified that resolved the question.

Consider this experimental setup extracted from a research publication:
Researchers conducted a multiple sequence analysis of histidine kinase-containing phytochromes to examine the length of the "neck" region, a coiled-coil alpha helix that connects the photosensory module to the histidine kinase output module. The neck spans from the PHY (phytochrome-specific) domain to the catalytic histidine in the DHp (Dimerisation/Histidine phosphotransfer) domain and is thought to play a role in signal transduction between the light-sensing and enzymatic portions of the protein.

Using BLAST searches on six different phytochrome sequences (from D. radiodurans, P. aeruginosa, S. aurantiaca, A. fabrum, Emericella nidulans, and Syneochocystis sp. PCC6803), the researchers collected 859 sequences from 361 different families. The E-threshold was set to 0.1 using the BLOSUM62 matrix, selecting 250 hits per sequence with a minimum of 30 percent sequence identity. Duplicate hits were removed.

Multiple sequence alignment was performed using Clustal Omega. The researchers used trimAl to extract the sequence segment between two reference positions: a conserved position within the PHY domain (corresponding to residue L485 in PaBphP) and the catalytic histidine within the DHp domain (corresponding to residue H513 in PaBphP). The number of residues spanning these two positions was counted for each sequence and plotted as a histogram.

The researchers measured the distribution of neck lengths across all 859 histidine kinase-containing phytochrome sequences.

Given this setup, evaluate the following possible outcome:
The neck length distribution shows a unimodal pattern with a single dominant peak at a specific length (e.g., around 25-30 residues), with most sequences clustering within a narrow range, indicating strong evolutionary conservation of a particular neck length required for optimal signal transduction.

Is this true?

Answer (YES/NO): NO